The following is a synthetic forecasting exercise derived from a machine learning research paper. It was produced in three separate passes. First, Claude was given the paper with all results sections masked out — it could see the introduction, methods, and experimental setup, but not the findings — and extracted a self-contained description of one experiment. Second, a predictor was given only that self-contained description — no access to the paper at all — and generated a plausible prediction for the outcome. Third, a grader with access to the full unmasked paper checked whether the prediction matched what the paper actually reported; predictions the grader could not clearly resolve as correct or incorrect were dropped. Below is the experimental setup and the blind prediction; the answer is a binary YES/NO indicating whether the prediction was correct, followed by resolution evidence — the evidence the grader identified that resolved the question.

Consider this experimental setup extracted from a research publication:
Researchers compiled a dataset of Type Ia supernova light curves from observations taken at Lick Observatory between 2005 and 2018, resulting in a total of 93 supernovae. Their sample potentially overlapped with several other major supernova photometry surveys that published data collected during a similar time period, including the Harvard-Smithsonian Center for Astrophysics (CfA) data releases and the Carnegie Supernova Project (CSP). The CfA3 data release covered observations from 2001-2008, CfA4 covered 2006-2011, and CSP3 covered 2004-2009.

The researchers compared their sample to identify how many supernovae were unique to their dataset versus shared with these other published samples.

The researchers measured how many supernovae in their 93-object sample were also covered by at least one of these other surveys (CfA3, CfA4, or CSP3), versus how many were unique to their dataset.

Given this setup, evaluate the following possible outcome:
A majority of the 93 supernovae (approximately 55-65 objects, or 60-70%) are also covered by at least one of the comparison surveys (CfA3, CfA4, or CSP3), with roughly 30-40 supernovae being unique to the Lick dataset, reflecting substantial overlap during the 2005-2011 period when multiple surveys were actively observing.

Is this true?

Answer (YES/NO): NO